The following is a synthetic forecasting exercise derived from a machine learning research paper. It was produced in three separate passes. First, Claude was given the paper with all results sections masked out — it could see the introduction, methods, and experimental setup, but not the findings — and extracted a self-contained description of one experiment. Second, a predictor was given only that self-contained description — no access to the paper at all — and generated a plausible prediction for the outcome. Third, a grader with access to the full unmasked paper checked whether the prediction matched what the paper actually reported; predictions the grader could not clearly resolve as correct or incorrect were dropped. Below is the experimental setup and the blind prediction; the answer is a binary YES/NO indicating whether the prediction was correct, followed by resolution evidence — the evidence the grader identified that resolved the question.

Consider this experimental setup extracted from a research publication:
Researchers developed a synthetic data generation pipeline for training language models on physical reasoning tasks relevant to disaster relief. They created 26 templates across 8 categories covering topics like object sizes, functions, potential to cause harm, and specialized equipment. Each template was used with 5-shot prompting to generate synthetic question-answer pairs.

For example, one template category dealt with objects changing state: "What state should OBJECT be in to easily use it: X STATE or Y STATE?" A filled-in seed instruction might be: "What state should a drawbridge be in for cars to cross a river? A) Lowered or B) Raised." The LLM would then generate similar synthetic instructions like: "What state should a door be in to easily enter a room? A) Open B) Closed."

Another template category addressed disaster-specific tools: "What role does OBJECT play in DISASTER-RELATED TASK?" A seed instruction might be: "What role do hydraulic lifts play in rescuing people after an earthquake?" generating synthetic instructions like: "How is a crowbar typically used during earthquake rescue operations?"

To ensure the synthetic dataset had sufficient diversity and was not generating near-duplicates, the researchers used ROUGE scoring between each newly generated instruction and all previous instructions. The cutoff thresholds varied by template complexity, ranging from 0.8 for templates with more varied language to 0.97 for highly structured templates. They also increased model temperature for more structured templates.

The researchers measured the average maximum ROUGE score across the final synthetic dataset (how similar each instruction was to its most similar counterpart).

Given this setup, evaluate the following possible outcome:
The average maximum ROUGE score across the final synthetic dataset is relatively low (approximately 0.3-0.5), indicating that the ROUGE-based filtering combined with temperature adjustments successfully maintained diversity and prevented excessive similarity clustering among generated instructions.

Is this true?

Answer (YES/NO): NO